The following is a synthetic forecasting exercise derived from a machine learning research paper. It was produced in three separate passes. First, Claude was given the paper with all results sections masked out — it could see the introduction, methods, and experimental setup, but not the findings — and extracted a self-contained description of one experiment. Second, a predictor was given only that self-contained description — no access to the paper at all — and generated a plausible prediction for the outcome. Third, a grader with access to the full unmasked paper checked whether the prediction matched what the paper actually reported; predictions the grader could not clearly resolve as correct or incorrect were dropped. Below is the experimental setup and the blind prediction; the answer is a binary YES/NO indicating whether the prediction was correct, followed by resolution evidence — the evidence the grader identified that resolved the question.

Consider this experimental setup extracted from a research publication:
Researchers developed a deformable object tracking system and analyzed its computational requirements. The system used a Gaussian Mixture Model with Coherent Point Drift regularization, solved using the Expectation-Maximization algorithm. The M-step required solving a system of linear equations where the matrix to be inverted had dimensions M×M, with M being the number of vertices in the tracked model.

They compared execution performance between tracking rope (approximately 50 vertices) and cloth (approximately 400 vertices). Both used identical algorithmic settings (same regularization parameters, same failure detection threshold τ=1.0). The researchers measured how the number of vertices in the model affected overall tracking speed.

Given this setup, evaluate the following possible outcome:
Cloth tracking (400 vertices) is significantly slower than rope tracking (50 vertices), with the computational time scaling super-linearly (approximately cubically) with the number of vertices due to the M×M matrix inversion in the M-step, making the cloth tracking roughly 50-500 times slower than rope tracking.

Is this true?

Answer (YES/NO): NO